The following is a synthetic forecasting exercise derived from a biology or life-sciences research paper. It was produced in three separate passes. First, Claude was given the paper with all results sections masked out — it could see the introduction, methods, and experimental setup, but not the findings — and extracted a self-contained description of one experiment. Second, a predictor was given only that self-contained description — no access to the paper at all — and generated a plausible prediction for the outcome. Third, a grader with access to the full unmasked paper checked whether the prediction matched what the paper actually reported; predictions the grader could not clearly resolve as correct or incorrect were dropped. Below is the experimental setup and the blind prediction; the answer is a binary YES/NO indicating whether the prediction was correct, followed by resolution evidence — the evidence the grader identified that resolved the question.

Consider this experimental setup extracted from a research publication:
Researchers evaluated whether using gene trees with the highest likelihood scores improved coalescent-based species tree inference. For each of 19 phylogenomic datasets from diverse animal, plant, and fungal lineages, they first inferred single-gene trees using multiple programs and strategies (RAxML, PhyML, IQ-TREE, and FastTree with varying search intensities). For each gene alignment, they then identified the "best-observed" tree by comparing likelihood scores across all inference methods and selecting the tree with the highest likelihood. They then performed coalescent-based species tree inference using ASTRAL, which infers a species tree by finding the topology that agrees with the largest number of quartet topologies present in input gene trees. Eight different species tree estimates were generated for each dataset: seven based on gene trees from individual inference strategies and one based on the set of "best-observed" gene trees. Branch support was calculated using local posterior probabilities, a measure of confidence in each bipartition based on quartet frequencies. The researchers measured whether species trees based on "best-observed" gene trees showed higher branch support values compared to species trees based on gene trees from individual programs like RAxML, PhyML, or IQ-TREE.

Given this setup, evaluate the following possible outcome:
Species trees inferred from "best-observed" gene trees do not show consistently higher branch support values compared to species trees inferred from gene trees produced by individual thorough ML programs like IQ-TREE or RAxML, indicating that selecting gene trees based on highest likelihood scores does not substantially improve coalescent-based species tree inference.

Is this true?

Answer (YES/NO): YES